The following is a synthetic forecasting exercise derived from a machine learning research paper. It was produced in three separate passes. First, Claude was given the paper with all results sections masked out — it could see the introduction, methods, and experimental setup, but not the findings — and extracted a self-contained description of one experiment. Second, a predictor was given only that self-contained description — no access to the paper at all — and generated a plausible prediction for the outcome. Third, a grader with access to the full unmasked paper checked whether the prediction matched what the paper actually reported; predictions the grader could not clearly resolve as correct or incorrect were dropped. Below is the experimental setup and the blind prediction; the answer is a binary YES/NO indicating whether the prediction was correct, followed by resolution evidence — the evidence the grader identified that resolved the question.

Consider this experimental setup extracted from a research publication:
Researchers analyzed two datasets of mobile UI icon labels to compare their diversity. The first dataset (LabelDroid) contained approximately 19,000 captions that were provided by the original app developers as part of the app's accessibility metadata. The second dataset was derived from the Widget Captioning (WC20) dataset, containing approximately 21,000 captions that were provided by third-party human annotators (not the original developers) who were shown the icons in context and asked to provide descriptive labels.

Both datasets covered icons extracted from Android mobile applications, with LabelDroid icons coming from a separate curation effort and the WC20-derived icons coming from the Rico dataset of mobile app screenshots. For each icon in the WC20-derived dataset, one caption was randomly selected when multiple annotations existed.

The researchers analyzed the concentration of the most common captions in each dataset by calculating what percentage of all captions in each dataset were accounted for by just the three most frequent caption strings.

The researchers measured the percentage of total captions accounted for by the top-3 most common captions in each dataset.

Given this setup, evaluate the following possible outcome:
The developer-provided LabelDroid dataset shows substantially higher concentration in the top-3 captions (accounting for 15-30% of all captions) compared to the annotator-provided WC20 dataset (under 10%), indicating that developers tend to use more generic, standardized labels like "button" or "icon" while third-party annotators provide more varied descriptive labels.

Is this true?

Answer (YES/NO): NO